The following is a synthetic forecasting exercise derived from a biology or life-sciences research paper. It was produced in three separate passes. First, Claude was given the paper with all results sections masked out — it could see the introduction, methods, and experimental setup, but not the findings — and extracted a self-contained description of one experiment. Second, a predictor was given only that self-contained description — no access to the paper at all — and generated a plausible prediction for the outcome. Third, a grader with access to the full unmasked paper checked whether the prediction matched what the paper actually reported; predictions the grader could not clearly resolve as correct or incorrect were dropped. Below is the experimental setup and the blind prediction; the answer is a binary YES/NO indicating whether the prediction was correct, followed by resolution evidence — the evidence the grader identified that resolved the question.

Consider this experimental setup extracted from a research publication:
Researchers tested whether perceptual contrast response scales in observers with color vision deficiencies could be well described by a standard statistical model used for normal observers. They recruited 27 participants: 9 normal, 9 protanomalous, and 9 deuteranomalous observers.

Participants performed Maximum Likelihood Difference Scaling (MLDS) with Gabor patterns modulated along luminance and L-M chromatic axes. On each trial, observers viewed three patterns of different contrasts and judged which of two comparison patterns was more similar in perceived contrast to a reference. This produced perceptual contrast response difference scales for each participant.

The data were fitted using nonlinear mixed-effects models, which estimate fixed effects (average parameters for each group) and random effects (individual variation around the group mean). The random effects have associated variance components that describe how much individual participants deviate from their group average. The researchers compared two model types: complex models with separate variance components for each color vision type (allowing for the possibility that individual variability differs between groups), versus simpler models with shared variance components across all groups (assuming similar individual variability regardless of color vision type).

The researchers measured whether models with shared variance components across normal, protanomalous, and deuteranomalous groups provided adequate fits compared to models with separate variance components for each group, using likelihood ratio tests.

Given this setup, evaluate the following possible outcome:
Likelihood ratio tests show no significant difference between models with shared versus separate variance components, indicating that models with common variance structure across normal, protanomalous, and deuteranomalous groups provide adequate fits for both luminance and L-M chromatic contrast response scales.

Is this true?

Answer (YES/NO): YES